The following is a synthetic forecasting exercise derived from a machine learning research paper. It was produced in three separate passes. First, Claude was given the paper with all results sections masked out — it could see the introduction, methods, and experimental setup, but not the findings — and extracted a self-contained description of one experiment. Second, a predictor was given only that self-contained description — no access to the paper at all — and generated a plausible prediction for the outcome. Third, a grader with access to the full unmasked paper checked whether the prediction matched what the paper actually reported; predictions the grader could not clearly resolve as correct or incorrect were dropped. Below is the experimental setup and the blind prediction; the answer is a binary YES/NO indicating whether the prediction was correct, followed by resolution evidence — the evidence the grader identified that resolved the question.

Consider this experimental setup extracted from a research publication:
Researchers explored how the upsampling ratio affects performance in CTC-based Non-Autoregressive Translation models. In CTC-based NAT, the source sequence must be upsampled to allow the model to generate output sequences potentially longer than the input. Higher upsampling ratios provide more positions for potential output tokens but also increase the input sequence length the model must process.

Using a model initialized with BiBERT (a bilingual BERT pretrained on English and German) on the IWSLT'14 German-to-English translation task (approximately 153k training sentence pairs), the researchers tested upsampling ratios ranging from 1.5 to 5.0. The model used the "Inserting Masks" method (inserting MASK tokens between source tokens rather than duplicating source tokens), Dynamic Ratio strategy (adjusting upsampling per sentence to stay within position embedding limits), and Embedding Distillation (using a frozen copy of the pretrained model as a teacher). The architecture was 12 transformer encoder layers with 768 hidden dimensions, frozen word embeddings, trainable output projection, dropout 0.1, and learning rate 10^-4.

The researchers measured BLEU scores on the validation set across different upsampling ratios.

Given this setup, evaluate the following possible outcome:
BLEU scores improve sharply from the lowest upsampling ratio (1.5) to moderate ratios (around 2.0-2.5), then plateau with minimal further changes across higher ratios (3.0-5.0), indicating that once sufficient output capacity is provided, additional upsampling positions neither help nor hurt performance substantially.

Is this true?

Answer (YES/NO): NO